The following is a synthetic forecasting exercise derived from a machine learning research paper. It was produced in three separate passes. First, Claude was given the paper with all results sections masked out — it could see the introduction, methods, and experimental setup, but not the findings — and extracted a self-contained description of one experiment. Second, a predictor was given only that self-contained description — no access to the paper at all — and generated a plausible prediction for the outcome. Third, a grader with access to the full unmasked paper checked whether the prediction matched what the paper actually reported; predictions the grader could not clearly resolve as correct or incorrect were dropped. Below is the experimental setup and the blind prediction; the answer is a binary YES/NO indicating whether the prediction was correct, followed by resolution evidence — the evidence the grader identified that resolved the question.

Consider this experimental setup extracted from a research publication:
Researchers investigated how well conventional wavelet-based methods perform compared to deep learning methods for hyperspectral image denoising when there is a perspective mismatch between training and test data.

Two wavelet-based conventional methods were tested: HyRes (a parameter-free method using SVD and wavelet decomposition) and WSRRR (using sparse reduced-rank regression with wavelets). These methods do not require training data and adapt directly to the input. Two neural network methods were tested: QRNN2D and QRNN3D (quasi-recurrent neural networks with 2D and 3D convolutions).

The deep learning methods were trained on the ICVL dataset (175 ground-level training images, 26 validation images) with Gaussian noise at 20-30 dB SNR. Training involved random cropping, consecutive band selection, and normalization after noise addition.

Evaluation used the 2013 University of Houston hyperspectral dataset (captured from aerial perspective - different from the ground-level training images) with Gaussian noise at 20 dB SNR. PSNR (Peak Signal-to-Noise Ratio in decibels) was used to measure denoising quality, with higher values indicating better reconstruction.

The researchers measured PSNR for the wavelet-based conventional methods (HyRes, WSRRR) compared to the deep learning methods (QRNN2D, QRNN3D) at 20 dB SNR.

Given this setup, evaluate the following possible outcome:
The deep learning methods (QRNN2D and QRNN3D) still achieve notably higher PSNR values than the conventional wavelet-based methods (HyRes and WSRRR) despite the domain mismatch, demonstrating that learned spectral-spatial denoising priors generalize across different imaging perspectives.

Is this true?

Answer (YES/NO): NO